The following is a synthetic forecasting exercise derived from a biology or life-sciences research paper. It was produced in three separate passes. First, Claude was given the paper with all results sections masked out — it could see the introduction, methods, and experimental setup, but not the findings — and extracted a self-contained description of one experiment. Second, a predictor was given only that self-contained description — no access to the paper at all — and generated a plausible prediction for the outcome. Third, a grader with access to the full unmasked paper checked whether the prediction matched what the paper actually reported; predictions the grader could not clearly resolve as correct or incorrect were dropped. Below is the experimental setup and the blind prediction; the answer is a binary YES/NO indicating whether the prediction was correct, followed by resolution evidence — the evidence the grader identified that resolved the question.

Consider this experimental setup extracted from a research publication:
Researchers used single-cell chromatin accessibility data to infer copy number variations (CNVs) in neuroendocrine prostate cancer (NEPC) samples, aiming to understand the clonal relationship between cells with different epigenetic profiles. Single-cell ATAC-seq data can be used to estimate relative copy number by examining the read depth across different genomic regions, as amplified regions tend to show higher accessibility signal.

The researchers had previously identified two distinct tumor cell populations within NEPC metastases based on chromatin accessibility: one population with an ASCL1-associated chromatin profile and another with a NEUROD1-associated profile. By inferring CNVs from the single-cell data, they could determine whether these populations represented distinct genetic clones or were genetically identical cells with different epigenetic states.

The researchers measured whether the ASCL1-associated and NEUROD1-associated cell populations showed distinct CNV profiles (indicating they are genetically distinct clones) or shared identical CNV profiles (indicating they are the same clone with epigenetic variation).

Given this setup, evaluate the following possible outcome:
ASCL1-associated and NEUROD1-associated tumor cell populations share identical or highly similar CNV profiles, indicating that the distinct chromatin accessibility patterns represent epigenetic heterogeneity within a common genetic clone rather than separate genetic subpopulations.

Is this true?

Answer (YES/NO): NO